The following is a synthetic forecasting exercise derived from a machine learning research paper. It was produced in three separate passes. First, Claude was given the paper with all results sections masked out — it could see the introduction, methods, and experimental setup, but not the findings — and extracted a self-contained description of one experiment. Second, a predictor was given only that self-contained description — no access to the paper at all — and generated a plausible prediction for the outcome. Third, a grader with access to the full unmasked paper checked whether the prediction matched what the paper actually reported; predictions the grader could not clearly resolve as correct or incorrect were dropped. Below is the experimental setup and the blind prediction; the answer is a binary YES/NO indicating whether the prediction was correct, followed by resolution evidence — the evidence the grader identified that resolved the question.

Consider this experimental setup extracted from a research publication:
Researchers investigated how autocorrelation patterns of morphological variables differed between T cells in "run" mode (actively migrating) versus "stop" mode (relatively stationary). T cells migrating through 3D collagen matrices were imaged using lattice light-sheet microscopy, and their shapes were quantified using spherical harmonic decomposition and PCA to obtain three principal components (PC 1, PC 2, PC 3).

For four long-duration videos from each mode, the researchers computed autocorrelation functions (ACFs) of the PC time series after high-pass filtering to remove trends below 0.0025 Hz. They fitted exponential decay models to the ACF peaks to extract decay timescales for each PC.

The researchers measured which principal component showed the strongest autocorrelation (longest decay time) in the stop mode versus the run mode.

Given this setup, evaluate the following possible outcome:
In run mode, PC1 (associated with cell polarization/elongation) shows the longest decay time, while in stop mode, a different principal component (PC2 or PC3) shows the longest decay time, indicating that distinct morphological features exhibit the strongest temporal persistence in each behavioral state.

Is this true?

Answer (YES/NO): NO